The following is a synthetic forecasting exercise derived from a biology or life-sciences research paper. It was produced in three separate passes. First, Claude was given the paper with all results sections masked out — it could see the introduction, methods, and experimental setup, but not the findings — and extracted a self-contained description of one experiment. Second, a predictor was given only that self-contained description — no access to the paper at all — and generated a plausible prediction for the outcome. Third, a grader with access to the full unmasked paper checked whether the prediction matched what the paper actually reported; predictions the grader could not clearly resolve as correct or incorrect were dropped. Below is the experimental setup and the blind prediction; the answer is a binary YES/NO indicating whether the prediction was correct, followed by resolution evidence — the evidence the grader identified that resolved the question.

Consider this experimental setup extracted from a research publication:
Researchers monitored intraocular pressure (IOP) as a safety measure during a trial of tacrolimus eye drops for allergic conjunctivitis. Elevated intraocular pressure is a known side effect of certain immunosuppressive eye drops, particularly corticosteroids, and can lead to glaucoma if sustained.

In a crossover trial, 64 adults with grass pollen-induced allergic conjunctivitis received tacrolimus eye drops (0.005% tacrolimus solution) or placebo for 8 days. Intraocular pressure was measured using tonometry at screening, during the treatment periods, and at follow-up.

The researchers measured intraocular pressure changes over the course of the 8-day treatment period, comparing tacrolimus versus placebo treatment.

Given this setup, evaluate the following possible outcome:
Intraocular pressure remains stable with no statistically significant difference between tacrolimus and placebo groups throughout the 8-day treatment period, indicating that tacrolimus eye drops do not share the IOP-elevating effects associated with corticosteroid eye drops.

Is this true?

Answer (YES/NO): YES